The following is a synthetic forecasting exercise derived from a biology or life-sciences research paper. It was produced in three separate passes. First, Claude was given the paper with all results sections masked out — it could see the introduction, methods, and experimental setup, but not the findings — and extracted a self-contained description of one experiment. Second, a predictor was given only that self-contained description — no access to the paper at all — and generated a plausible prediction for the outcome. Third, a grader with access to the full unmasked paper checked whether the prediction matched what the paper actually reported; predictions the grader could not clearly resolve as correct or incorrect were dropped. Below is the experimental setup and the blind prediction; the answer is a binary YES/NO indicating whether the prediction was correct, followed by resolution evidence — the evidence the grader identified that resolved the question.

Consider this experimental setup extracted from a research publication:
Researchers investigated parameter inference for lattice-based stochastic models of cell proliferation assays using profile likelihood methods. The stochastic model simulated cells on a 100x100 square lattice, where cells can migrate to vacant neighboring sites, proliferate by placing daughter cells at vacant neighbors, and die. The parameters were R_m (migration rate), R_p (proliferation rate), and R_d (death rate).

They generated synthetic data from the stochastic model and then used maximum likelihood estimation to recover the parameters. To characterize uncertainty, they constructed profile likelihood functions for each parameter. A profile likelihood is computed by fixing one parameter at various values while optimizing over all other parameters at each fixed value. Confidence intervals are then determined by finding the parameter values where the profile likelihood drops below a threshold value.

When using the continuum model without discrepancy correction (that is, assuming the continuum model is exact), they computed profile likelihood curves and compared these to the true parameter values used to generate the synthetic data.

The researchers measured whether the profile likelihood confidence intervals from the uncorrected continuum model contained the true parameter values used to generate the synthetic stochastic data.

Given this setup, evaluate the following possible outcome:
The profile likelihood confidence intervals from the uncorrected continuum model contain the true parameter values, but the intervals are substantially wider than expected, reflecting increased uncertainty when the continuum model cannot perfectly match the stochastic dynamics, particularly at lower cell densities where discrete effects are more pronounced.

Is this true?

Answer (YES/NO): NO